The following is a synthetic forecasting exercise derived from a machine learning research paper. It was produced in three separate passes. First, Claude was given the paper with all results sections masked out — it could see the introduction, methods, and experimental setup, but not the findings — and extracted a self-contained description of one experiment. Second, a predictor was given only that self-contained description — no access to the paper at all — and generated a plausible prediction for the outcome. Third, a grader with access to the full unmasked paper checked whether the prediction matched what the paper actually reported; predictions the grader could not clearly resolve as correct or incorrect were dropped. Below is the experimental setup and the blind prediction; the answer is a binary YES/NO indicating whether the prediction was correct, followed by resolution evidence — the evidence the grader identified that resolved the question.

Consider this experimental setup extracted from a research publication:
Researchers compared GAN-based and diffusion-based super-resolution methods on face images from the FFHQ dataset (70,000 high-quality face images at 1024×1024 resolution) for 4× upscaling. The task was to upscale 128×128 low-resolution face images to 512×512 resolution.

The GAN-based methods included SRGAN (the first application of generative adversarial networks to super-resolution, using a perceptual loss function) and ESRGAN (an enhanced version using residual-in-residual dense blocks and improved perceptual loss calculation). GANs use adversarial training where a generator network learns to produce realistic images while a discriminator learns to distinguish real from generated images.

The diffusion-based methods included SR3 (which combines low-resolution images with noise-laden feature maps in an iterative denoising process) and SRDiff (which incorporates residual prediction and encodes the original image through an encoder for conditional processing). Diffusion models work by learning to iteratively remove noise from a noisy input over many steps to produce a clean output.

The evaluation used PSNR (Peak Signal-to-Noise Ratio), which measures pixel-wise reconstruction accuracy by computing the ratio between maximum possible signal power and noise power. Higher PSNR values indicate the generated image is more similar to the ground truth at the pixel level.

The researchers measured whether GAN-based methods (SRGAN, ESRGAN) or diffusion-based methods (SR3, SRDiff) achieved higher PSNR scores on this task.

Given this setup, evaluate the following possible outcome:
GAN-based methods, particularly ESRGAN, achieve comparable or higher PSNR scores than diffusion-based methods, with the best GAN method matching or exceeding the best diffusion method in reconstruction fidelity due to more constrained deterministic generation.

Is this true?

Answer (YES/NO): NO